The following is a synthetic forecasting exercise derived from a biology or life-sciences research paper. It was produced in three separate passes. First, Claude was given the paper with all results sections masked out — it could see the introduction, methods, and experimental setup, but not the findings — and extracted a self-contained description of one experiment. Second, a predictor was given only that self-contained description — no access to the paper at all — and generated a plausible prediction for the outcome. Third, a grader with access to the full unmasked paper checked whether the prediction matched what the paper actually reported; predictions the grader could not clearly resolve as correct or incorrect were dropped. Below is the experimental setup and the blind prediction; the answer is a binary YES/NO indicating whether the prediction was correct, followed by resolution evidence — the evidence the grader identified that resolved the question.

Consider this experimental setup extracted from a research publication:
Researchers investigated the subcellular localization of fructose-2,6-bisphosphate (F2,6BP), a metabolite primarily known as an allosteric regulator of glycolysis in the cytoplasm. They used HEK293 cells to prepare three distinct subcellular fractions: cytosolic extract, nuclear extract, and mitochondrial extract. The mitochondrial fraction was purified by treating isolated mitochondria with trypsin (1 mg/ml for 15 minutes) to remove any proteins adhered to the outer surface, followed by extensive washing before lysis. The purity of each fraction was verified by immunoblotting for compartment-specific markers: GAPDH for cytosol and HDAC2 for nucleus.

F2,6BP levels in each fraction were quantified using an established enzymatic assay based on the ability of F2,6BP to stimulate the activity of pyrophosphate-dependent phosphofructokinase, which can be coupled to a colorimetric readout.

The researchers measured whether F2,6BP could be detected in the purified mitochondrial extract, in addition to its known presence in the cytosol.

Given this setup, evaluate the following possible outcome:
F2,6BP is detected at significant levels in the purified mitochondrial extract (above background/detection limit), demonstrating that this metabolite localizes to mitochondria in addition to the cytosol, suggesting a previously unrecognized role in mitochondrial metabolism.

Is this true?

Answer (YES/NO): YES